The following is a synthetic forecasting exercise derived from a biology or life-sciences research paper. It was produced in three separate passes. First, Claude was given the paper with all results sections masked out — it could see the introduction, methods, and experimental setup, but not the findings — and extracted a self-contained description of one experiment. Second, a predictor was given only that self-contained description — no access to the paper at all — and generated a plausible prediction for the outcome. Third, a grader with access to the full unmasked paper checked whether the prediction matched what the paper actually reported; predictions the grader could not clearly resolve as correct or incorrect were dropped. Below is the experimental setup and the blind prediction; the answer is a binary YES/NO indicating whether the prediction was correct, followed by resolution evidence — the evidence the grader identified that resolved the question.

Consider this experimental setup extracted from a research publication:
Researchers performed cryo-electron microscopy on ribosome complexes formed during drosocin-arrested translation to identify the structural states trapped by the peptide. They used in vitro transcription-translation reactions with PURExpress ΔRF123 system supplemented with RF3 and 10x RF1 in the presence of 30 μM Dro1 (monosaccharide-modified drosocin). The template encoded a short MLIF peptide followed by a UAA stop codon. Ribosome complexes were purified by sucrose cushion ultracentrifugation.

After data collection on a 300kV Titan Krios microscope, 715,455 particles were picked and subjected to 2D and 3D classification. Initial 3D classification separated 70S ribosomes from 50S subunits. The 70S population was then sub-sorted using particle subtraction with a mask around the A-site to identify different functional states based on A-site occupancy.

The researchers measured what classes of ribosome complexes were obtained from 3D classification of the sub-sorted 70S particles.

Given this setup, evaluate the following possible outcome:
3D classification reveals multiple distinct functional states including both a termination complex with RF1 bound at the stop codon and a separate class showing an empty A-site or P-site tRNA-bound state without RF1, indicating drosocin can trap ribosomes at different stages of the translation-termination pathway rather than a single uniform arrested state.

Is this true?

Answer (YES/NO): YES